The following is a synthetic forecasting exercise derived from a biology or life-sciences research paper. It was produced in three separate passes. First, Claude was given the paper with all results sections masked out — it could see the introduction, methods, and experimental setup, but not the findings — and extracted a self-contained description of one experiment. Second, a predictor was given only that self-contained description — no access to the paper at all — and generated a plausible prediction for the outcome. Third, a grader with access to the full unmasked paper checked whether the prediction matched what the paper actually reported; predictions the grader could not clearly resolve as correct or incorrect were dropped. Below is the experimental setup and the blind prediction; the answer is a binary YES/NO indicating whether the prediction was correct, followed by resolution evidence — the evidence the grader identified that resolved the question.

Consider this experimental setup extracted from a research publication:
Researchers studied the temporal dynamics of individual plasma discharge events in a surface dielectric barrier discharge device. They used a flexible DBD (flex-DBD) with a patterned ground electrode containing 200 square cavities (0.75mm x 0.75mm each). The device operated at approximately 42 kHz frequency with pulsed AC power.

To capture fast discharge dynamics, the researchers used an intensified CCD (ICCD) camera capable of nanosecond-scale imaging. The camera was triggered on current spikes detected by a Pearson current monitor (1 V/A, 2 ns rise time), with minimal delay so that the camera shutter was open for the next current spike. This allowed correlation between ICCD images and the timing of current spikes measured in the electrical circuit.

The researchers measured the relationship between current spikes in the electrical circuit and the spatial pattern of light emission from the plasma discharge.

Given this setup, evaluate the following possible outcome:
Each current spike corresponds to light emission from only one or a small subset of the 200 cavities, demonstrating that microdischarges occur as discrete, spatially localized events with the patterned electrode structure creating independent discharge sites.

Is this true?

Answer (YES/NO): YES